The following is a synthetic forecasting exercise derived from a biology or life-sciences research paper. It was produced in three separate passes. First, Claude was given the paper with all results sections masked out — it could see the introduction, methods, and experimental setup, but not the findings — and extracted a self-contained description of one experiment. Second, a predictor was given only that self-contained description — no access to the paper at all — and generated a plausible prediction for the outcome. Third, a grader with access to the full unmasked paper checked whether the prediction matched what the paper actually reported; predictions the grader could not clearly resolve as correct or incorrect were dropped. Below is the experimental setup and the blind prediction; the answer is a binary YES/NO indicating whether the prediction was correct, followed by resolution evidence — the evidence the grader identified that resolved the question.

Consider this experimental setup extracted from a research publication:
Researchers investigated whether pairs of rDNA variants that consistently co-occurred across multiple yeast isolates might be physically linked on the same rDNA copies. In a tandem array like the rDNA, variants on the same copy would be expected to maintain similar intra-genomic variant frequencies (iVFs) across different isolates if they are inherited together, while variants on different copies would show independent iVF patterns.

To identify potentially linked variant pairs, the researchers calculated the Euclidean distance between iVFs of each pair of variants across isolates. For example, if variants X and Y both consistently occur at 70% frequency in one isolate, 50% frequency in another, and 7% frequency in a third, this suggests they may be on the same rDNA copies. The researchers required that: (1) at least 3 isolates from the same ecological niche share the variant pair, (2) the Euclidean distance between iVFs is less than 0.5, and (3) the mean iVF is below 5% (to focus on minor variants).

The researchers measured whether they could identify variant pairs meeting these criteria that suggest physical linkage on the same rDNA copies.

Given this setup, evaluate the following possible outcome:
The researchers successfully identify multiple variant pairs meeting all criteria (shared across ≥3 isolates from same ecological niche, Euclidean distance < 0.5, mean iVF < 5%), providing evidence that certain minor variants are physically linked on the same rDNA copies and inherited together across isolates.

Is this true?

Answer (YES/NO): NO